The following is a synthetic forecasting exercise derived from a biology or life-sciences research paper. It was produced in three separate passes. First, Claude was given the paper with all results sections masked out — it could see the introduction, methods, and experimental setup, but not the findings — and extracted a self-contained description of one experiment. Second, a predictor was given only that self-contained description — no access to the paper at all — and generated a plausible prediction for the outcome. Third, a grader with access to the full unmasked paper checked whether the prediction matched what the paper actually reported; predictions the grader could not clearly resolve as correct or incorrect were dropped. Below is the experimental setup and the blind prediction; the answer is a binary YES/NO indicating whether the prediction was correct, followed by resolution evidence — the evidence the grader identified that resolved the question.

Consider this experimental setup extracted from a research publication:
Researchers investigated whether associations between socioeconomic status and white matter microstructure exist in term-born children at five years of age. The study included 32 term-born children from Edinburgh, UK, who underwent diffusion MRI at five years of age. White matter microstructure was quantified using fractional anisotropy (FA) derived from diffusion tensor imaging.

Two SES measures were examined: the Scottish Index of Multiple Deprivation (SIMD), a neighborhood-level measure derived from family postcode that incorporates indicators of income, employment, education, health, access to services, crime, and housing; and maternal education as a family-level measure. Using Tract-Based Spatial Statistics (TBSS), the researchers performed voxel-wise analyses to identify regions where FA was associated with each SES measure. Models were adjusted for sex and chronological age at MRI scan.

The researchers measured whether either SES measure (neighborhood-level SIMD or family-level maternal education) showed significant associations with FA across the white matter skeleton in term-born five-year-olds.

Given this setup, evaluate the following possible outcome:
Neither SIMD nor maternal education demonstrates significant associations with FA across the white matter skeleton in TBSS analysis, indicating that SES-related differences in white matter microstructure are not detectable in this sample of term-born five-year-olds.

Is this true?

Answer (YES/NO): YES